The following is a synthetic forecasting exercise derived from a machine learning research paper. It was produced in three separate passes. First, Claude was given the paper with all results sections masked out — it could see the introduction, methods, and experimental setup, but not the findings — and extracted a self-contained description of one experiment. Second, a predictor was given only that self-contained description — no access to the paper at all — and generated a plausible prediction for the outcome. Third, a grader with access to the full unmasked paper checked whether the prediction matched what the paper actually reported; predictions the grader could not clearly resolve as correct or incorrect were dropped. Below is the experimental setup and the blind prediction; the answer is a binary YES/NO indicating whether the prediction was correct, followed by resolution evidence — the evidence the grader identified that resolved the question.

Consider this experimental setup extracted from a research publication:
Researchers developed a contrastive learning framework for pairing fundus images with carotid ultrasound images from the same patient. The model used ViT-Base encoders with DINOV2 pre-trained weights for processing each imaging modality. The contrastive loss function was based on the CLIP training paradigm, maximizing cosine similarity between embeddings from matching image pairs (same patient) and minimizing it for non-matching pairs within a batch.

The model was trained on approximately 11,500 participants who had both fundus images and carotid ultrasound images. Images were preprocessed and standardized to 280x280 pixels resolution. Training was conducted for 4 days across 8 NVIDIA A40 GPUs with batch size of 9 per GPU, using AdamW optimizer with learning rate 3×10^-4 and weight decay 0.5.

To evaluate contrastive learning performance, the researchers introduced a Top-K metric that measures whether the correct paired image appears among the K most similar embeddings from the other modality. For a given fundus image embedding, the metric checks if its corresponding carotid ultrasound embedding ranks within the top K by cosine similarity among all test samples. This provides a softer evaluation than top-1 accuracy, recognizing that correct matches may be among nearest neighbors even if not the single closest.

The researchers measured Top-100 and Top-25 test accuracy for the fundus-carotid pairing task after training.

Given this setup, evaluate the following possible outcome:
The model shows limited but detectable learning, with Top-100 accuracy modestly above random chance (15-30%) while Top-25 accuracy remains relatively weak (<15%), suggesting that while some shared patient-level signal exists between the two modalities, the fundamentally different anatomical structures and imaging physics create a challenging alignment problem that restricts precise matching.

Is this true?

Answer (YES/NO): NO